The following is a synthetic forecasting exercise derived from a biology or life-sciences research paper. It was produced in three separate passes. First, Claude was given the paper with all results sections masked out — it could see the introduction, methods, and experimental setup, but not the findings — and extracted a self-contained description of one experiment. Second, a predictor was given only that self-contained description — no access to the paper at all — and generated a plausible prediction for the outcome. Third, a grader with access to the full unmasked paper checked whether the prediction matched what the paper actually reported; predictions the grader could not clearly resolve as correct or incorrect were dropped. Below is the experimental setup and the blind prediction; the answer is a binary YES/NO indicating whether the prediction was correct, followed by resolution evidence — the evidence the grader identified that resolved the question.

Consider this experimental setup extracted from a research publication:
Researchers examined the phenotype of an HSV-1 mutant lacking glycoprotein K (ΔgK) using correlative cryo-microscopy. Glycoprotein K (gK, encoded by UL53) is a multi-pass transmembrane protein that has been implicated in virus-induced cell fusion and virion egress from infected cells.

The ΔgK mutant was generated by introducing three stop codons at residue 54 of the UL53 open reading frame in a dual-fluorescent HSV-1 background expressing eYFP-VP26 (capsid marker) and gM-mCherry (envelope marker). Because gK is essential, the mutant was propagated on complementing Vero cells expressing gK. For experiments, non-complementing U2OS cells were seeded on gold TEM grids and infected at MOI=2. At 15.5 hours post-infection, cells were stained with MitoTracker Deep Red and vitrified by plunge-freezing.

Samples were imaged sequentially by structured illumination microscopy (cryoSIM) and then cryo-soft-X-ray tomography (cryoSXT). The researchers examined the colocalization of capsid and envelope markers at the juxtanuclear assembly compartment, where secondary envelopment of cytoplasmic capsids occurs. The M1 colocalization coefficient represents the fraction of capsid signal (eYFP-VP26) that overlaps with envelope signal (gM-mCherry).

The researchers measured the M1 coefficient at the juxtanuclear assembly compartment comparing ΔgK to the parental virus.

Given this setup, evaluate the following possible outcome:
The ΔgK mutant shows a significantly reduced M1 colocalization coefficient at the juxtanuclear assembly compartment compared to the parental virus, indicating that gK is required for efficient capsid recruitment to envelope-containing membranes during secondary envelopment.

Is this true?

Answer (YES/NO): NO